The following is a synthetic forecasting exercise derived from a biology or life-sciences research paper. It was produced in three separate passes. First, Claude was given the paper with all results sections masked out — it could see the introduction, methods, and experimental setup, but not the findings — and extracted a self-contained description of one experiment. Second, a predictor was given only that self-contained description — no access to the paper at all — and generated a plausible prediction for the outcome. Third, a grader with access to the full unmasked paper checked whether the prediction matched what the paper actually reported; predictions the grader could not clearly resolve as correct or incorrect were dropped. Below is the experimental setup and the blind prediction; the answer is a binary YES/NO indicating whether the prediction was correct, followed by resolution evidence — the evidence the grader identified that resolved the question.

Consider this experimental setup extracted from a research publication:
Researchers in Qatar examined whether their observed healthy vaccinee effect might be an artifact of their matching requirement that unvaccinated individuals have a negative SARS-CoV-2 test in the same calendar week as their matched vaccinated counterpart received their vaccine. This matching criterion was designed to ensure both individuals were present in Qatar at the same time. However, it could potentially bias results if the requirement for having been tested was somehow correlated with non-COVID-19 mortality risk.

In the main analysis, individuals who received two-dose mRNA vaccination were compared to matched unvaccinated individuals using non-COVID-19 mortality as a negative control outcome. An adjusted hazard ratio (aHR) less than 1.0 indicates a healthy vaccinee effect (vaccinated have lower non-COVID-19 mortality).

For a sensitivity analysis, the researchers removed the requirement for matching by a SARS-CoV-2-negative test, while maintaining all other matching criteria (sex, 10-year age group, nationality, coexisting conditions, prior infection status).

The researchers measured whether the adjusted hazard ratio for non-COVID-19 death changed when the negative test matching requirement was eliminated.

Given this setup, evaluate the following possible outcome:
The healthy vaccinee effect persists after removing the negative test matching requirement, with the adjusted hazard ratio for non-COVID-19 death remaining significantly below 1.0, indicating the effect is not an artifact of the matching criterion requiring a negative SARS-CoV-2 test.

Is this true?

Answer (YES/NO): YES